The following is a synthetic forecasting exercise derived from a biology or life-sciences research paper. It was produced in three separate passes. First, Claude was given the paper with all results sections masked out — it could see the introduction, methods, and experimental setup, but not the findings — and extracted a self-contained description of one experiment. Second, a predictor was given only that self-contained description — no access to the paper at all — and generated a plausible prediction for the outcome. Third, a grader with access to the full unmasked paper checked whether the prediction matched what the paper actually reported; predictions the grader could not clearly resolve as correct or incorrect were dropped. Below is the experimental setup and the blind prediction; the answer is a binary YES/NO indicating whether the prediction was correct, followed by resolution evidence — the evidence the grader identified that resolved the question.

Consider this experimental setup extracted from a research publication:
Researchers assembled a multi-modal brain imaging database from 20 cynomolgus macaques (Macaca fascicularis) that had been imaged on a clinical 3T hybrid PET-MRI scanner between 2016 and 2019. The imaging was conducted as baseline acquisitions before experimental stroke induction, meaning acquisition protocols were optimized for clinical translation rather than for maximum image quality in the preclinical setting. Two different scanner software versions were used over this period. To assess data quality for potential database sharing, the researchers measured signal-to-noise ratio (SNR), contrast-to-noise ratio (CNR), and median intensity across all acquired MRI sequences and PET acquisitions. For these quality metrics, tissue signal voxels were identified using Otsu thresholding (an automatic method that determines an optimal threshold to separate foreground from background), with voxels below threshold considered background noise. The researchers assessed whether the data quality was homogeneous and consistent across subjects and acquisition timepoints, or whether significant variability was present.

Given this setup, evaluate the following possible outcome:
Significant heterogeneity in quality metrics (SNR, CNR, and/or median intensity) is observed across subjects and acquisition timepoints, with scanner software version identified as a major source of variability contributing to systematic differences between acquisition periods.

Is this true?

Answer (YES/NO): NO